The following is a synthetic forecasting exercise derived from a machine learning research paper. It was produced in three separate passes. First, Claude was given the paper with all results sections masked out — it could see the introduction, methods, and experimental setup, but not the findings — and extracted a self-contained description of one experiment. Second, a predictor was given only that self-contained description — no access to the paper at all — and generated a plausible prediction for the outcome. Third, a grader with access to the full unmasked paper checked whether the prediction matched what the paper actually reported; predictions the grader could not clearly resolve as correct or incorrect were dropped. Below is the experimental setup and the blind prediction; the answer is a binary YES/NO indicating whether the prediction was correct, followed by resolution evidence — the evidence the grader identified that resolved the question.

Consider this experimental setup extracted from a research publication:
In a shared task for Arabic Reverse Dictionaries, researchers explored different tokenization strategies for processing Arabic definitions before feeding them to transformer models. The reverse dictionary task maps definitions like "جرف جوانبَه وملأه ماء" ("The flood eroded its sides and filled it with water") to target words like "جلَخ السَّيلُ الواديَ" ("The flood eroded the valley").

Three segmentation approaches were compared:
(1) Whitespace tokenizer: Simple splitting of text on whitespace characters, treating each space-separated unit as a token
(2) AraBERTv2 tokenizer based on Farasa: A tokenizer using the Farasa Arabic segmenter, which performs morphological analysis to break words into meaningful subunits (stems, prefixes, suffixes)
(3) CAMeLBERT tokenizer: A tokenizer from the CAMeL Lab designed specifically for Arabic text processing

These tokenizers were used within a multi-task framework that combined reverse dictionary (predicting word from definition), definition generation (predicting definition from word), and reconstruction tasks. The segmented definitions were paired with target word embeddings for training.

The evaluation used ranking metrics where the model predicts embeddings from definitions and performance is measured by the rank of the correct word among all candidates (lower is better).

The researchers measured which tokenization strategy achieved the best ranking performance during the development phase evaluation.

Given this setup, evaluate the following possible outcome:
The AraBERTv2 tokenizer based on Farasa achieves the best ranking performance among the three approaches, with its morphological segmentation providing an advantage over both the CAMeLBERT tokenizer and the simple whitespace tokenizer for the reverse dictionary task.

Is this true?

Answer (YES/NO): YES